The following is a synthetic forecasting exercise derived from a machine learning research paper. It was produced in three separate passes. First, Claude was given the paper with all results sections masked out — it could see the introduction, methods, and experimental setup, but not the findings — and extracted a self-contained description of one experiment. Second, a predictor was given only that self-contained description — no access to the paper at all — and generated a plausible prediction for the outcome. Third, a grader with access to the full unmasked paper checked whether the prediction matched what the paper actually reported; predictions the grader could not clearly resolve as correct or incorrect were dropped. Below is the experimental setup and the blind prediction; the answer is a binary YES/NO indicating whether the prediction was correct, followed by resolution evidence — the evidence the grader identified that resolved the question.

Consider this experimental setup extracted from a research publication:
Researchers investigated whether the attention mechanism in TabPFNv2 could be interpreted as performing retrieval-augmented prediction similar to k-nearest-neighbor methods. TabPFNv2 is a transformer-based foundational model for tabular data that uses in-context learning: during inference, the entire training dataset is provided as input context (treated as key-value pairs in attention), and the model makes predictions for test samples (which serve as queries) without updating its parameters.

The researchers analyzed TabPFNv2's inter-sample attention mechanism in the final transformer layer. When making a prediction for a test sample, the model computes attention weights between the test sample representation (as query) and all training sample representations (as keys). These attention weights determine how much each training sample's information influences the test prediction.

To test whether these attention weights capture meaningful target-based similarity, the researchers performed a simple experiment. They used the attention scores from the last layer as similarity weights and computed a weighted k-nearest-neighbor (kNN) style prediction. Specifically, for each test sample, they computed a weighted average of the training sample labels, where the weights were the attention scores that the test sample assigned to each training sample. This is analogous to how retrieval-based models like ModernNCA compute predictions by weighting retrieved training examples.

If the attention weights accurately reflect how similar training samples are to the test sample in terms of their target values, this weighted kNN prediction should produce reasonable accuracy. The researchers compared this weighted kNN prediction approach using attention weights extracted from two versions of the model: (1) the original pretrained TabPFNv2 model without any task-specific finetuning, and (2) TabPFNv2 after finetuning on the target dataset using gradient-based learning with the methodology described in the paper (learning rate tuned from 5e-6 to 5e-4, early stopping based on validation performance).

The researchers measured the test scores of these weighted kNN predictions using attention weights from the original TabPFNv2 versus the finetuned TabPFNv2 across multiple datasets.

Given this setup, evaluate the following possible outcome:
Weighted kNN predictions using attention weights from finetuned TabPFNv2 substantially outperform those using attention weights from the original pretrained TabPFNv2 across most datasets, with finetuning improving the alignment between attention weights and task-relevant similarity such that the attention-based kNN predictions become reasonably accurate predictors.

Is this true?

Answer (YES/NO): YES